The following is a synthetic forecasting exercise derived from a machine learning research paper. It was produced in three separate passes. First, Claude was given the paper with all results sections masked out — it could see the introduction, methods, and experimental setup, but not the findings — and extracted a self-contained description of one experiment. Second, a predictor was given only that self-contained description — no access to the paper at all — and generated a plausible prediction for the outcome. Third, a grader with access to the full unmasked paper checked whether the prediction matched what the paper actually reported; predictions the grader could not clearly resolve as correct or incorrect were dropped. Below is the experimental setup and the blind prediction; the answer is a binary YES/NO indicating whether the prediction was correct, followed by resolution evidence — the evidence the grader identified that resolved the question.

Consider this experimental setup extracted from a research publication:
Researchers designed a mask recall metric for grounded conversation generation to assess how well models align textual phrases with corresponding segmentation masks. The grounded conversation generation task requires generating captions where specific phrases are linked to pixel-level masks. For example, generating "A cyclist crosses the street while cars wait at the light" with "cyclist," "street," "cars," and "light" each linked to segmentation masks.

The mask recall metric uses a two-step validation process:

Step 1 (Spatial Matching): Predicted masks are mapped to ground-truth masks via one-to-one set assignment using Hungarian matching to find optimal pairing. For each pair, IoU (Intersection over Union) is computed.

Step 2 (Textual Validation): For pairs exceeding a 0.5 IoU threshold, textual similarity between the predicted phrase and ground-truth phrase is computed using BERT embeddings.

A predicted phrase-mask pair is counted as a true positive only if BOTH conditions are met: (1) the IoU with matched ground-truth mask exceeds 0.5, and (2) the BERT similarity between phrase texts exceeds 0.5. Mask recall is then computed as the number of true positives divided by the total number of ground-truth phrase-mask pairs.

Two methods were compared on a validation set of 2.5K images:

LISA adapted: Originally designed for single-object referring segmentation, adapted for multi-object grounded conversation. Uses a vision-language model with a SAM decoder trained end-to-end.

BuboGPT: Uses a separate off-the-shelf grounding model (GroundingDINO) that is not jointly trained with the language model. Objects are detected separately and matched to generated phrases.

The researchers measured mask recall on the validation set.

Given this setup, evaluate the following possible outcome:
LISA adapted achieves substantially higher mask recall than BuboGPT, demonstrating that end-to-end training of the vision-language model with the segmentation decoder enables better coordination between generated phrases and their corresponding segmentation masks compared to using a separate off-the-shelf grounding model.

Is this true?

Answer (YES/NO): YES